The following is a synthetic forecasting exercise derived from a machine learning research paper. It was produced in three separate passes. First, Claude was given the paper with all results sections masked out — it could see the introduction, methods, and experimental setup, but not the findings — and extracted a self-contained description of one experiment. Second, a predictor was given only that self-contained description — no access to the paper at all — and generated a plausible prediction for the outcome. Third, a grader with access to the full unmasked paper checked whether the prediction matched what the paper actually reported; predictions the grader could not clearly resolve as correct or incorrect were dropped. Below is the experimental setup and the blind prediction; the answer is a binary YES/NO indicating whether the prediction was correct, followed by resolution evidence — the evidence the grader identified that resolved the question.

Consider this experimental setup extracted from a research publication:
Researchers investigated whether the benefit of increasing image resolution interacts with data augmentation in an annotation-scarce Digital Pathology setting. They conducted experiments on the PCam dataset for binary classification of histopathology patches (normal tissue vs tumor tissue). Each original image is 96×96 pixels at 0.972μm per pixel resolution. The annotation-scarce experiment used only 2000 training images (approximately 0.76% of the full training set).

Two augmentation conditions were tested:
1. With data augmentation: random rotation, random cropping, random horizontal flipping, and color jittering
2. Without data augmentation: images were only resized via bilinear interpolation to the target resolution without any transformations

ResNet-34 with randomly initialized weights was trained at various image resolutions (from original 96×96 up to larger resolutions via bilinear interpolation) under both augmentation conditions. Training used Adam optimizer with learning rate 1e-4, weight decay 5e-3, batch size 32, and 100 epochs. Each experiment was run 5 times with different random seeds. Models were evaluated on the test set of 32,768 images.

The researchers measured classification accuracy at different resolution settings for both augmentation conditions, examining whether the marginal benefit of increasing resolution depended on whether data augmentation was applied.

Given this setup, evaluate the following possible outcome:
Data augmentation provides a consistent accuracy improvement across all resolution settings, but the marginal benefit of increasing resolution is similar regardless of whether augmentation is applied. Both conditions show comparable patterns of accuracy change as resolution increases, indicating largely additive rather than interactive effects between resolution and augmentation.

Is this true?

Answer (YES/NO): YES